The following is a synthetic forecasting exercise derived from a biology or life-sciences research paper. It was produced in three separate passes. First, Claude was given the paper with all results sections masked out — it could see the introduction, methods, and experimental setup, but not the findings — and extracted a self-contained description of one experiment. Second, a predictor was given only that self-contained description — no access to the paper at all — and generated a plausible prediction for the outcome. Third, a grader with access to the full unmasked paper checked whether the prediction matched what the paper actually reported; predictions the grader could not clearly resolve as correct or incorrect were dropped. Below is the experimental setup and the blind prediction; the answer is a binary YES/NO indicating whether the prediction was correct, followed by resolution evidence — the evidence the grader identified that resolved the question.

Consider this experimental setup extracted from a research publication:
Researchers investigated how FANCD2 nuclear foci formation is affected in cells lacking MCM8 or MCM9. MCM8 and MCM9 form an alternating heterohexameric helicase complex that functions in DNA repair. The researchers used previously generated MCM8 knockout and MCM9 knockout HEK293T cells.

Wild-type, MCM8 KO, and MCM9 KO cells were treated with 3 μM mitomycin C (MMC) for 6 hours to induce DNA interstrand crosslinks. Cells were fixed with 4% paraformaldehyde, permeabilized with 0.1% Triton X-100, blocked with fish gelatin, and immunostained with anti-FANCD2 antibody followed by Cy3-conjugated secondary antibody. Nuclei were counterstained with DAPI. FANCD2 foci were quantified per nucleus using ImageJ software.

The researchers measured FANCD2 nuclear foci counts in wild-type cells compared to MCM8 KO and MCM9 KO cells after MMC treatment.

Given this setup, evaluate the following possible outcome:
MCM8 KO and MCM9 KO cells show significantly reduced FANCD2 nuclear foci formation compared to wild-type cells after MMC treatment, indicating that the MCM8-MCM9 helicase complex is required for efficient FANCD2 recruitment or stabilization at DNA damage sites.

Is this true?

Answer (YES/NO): NO